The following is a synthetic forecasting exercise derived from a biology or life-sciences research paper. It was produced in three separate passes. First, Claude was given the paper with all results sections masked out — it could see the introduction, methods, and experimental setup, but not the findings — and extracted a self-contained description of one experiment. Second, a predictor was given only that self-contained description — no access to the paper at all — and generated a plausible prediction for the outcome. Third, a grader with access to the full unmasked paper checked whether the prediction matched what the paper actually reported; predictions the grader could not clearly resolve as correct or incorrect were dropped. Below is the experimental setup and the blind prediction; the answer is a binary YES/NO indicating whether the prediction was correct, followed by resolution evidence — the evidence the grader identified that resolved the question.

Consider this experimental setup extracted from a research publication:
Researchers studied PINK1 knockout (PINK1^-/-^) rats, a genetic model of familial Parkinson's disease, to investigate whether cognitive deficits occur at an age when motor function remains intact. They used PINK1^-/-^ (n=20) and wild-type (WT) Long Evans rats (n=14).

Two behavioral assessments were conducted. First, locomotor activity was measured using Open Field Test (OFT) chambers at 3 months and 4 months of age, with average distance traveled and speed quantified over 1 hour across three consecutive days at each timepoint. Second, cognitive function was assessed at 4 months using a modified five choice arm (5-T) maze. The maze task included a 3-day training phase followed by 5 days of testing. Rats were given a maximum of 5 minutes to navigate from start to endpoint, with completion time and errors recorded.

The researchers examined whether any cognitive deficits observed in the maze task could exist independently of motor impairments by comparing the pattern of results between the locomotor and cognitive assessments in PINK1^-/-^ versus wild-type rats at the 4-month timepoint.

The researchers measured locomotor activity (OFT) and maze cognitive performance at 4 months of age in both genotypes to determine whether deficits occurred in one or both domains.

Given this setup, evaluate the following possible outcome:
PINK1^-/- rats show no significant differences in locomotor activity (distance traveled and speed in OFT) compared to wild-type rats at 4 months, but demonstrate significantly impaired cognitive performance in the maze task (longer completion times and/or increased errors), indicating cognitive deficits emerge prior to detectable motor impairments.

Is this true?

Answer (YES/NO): YES